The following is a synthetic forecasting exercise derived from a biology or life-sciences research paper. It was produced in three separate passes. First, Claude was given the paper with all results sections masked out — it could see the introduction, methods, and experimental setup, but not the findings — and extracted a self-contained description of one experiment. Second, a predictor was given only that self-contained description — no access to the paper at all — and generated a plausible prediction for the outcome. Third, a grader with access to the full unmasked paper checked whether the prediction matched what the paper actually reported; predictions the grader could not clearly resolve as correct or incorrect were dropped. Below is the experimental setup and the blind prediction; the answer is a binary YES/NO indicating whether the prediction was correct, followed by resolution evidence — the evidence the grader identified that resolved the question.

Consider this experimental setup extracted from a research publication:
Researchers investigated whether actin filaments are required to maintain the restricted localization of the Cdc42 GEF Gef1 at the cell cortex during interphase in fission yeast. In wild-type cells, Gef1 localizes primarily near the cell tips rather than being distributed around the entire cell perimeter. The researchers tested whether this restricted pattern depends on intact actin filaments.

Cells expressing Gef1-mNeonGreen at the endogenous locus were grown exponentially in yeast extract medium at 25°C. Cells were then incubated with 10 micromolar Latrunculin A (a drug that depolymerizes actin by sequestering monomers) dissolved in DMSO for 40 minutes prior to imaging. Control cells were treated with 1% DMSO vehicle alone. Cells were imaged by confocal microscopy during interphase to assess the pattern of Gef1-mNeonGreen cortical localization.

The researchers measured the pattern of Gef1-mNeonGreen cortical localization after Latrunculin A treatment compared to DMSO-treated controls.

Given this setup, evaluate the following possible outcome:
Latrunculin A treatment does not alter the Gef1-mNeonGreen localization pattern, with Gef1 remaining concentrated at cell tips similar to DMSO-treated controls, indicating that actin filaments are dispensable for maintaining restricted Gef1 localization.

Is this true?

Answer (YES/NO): NO